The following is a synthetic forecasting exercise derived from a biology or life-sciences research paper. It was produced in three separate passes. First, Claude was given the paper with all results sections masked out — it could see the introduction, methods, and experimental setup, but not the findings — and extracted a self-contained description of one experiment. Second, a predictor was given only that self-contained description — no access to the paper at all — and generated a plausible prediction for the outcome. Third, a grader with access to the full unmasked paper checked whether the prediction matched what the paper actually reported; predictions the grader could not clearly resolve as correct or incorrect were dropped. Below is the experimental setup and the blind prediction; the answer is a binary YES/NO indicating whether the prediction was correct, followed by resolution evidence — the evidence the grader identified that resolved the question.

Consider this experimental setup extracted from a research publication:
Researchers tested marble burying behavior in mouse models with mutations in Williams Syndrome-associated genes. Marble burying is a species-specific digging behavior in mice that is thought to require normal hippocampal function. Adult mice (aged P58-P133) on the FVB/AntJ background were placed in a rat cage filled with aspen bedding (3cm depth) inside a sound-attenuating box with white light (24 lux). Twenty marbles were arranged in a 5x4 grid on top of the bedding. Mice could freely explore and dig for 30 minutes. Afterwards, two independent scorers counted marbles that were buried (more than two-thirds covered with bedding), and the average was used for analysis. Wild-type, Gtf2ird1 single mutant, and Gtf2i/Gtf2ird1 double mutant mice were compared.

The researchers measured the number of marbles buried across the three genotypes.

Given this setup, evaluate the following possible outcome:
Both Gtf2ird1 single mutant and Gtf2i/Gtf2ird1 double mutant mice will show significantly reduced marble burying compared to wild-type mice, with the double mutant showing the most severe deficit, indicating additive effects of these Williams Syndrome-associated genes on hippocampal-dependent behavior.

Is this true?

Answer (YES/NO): NO